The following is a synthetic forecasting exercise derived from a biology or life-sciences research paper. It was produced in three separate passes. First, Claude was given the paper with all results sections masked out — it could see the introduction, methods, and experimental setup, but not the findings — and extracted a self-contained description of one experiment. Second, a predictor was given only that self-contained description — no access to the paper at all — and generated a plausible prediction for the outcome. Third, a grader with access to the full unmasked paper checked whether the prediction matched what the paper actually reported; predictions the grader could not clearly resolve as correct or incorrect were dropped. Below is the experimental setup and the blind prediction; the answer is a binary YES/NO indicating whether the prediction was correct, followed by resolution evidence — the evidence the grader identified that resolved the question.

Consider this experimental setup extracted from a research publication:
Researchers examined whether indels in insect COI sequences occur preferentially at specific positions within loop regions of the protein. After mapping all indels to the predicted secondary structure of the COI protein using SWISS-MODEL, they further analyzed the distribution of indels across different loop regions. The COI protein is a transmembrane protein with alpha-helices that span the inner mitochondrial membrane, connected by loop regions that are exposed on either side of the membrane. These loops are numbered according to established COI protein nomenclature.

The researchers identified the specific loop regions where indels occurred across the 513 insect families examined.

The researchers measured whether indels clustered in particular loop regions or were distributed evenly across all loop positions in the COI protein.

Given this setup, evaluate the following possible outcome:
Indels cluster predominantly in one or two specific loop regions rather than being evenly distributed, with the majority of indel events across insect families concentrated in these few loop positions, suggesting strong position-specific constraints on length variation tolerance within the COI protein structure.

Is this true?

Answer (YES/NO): NO